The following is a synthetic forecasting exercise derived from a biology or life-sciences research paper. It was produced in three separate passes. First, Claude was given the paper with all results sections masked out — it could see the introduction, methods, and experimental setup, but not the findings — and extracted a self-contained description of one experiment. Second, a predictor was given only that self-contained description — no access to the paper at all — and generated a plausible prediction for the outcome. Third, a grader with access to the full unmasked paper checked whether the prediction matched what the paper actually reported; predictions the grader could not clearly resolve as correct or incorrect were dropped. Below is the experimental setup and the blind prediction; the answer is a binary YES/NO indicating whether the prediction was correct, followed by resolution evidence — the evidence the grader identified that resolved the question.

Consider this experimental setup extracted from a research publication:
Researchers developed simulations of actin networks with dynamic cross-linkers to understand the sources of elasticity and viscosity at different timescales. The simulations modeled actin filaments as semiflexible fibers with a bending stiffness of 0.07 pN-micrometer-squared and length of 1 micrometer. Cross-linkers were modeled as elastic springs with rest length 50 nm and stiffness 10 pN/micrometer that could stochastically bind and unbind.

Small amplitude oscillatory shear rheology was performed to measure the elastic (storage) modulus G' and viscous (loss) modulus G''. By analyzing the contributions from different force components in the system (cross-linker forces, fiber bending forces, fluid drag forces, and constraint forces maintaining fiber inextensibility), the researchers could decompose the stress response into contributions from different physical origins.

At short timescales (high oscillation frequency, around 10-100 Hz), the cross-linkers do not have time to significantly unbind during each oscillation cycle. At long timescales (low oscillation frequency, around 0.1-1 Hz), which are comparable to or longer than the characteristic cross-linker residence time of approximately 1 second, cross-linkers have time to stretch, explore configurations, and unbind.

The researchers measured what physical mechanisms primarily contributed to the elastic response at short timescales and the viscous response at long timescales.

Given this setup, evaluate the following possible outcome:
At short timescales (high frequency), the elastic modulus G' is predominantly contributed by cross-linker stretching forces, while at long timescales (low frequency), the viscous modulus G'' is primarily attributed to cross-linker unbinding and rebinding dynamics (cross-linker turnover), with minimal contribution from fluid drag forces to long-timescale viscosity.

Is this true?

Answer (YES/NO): NO